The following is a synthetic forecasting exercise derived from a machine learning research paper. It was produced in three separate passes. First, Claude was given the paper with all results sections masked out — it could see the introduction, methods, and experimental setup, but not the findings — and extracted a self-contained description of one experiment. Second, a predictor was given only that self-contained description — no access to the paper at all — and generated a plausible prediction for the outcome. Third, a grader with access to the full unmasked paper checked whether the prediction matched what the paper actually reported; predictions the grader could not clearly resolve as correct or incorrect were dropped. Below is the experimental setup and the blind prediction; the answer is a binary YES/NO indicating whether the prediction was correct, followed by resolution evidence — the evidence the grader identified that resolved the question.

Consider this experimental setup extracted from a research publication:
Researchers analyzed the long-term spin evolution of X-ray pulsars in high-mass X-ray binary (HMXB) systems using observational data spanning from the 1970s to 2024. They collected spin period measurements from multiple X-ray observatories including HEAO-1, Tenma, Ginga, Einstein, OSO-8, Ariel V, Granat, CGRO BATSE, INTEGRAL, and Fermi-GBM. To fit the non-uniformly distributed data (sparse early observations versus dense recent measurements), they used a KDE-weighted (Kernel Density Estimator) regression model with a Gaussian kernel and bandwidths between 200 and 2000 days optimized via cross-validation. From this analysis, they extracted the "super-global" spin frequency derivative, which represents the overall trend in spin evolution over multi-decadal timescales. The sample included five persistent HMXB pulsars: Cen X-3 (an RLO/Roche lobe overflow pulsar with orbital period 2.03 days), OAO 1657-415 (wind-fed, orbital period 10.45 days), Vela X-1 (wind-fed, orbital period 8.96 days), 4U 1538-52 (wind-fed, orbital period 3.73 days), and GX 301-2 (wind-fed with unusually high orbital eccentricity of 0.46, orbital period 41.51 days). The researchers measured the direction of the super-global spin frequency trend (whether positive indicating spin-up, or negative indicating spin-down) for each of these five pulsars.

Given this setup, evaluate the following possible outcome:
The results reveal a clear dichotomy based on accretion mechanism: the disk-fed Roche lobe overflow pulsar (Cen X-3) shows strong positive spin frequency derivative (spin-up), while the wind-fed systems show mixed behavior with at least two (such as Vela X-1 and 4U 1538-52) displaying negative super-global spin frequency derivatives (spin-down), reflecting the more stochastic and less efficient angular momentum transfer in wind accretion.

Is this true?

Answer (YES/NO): NO